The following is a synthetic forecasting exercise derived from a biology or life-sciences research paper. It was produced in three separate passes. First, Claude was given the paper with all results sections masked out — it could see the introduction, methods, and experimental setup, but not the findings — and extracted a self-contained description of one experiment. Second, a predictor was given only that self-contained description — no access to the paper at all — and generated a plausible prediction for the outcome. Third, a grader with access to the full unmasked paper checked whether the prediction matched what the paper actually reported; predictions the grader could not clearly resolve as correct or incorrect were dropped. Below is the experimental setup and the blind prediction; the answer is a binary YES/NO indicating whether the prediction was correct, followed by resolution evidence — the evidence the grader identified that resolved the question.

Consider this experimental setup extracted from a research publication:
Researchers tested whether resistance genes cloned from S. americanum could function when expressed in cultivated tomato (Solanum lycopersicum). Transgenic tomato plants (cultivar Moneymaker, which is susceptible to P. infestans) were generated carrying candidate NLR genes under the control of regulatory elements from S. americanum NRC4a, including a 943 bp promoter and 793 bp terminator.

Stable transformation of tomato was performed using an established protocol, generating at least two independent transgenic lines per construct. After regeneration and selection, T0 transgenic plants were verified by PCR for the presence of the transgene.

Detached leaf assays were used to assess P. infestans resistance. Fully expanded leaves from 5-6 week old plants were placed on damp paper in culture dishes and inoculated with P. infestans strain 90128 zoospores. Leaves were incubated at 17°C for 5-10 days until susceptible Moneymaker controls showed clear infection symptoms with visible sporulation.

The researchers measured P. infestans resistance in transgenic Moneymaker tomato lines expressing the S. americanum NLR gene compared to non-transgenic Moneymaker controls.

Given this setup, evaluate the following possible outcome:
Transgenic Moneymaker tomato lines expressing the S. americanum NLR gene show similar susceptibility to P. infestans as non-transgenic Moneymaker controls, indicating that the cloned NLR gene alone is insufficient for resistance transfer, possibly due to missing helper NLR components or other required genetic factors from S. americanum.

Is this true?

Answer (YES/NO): NO